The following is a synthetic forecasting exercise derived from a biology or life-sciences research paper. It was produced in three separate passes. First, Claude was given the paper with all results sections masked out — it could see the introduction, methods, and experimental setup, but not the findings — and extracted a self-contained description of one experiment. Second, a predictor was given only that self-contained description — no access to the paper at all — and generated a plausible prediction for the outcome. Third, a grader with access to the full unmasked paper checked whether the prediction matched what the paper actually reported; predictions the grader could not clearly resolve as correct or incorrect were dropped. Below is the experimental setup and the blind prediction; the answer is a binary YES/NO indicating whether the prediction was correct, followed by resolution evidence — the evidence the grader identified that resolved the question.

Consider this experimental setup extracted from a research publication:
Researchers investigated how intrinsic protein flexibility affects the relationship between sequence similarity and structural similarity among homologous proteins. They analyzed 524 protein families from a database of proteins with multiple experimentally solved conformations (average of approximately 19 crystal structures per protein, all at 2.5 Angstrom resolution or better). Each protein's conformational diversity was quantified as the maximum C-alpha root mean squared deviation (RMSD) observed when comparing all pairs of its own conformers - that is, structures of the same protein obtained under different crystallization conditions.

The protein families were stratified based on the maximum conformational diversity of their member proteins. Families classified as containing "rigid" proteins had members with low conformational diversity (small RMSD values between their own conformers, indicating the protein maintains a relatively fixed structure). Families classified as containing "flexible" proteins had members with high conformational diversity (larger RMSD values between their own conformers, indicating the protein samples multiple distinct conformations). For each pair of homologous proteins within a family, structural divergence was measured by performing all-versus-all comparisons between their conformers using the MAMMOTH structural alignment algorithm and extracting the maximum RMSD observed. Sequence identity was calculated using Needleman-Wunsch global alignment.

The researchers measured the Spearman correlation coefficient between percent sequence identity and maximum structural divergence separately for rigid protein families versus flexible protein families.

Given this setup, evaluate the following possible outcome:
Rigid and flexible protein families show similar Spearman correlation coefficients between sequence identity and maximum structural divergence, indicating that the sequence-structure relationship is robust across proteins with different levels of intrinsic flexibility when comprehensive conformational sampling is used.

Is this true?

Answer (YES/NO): NO